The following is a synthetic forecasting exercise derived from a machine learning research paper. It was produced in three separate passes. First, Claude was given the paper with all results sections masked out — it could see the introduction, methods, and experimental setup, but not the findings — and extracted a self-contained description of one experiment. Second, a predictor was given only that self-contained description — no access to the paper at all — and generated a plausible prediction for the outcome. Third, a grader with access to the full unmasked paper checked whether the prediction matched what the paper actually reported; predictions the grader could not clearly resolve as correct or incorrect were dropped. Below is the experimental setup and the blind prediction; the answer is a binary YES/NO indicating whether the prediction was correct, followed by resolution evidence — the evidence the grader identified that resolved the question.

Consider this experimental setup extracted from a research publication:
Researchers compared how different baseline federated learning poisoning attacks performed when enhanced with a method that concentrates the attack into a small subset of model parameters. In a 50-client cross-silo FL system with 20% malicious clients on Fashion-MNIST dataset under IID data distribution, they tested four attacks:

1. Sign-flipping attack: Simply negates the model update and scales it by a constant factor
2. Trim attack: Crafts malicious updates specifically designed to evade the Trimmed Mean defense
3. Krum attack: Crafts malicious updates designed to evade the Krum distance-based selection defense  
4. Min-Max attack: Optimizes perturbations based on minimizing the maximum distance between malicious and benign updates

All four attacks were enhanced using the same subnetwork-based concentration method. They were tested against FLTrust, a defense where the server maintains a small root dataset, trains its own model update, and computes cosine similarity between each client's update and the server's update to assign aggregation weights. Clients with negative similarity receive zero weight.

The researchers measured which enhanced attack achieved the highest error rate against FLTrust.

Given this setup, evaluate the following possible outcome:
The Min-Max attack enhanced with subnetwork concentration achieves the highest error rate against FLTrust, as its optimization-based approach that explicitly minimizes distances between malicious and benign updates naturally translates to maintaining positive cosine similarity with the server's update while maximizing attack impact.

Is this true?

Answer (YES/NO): NO